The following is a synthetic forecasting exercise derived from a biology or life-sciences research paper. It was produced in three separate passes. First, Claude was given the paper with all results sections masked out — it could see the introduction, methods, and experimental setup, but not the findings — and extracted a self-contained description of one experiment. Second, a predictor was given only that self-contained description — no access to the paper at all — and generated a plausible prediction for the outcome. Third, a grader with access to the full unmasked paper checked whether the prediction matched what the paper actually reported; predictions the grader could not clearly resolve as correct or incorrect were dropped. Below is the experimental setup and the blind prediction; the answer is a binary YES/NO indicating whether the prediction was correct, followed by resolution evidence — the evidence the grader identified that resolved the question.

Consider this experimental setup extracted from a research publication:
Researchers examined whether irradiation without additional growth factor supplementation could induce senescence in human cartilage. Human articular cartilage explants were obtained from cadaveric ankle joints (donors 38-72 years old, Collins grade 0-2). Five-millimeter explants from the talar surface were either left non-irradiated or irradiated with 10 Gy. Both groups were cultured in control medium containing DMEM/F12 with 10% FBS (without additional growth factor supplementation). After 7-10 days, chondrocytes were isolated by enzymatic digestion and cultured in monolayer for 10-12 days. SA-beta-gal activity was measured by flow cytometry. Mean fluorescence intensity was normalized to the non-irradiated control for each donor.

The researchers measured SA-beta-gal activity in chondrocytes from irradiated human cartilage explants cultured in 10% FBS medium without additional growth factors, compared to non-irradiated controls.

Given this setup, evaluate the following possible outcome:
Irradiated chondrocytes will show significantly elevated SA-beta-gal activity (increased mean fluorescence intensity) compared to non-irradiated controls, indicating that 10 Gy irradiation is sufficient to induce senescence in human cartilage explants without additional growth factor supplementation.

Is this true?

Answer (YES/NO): NO